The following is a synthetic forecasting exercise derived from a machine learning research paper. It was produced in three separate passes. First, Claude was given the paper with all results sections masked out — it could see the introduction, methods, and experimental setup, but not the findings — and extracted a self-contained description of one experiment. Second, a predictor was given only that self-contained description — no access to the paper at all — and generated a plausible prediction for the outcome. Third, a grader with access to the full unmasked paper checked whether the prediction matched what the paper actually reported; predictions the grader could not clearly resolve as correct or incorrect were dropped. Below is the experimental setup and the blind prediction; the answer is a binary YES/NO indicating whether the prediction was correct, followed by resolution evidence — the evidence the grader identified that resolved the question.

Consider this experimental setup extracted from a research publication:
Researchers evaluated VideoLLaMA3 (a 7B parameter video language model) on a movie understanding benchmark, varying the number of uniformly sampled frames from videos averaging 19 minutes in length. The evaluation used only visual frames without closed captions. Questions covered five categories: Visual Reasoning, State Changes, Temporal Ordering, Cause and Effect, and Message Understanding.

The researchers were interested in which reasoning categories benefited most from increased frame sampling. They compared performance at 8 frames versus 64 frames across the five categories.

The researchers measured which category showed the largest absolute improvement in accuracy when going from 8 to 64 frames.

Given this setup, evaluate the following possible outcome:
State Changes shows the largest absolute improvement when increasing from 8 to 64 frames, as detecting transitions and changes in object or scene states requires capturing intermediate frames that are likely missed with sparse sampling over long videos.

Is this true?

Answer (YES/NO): NO